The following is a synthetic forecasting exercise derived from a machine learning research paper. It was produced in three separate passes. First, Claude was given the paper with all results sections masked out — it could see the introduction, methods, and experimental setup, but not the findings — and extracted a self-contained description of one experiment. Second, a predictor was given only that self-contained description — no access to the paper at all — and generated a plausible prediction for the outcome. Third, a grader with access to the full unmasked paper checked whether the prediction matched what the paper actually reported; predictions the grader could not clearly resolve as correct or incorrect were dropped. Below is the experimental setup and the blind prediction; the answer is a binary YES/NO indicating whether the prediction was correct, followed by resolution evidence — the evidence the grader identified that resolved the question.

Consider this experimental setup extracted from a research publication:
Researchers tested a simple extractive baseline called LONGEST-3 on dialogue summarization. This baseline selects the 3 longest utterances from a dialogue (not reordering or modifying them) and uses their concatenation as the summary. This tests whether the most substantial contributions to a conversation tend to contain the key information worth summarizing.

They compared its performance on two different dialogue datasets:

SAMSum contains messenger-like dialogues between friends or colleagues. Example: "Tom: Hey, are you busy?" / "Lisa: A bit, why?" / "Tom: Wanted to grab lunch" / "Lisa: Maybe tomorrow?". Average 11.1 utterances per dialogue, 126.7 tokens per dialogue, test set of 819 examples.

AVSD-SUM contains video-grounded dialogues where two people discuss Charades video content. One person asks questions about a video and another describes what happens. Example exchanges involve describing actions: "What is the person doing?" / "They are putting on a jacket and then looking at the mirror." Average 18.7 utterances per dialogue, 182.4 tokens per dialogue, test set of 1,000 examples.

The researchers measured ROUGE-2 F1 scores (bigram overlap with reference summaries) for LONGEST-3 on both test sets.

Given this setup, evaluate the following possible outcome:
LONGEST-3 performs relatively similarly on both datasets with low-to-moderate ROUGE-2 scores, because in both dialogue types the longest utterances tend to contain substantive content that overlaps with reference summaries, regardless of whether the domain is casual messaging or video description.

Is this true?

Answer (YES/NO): NO